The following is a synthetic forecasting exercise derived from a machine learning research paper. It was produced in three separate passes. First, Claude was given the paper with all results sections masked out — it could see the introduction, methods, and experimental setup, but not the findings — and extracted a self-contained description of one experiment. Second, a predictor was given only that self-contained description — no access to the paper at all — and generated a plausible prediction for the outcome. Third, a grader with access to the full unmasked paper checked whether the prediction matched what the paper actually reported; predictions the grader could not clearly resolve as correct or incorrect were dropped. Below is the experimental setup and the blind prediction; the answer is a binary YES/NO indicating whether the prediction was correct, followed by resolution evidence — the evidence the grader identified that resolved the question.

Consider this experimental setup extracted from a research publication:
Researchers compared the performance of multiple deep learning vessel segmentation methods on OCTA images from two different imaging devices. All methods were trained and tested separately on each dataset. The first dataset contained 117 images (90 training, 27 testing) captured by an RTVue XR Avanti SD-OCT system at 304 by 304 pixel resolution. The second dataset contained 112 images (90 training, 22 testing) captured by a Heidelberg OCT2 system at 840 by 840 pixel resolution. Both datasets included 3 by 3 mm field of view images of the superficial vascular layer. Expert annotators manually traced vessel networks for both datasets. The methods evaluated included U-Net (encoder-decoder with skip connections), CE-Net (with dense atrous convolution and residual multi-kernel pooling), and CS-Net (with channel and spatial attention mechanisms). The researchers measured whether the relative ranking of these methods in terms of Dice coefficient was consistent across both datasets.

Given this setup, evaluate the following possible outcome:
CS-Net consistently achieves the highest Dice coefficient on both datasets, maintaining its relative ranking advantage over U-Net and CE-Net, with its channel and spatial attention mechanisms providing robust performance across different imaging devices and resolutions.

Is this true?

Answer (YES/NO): NO